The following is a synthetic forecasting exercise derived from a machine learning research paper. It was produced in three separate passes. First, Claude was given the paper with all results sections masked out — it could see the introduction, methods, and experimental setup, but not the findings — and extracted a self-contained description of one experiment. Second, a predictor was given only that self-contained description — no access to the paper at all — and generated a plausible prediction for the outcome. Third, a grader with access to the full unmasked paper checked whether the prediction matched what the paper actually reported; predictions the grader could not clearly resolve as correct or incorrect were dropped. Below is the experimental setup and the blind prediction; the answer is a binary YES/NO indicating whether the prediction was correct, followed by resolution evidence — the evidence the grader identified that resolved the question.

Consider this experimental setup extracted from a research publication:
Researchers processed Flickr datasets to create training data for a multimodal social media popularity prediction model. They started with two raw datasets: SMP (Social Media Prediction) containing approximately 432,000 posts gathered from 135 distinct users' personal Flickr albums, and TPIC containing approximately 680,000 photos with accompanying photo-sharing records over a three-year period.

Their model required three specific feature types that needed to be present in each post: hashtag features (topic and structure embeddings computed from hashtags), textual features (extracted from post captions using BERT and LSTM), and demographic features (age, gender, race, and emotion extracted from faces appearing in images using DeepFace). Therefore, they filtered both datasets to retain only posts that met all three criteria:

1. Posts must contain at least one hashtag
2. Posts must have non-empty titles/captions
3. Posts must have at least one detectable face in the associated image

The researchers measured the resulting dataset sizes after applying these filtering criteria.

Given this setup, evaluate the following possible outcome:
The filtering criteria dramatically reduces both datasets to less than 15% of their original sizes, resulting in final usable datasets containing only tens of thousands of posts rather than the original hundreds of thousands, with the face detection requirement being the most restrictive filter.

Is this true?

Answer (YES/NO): NO